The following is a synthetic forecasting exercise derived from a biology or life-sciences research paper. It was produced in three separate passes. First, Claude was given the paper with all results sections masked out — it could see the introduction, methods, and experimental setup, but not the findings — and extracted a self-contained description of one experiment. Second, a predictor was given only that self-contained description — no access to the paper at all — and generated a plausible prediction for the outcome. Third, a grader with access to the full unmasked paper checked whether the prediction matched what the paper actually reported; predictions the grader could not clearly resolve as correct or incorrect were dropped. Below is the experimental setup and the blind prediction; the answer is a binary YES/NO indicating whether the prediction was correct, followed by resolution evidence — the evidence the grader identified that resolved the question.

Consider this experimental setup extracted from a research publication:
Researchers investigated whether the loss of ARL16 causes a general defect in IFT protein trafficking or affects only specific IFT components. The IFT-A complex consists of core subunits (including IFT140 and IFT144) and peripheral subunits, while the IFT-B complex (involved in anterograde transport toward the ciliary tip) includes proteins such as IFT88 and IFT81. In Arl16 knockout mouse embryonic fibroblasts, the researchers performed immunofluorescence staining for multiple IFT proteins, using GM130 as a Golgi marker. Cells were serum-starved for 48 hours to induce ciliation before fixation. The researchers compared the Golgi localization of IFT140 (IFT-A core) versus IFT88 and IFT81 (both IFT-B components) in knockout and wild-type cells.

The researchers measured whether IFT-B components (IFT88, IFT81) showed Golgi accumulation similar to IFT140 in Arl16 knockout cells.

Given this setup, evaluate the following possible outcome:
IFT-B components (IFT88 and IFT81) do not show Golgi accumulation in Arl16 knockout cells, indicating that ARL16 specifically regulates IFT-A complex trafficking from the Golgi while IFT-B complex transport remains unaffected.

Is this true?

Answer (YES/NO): YES